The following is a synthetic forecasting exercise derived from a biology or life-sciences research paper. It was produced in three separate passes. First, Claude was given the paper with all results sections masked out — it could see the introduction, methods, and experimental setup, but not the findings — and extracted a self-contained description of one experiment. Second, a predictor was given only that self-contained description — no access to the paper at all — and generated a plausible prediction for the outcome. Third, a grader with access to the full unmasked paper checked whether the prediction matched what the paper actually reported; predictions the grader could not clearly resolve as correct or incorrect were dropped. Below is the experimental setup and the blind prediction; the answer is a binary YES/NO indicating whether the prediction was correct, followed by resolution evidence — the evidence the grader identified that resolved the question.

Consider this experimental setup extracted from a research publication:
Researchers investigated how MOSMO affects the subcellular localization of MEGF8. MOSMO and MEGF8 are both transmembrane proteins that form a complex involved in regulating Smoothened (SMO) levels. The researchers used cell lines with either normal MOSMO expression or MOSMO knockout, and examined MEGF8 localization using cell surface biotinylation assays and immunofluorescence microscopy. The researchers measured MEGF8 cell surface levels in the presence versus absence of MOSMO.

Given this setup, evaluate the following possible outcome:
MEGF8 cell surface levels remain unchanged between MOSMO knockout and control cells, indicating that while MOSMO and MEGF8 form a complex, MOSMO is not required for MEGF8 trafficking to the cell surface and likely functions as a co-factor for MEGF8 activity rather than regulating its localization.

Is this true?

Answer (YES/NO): NO